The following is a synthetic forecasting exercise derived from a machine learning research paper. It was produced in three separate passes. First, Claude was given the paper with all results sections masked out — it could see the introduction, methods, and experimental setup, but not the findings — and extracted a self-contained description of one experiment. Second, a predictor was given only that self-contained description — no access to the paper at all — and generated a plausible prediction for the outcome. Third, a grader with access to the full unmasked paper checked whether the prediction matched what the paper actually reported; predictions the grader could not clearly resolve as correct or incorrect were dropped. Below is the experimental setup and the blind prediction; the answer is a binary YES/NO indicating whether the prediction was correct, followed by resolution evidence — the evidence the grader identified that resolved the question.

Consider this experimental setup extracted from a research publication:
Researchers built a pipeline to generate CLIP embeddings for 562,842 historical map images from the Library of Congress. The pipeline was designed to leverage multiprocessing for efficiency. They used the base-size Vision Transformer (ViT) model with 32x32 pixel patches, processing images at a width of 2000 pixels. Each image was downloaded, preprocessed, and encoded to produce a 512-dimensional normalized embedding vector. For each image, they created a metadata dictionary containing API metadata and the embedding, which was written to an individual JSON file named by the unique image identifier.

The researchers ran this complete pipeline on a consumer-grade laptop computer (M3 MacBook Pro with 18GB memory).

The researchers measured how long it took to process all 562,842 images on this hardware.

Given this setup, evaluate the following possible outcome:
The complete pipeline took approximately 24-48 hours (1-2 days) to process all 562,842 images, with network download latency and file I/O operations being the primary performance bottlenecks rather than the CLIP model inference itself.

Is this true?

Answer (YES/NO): NO